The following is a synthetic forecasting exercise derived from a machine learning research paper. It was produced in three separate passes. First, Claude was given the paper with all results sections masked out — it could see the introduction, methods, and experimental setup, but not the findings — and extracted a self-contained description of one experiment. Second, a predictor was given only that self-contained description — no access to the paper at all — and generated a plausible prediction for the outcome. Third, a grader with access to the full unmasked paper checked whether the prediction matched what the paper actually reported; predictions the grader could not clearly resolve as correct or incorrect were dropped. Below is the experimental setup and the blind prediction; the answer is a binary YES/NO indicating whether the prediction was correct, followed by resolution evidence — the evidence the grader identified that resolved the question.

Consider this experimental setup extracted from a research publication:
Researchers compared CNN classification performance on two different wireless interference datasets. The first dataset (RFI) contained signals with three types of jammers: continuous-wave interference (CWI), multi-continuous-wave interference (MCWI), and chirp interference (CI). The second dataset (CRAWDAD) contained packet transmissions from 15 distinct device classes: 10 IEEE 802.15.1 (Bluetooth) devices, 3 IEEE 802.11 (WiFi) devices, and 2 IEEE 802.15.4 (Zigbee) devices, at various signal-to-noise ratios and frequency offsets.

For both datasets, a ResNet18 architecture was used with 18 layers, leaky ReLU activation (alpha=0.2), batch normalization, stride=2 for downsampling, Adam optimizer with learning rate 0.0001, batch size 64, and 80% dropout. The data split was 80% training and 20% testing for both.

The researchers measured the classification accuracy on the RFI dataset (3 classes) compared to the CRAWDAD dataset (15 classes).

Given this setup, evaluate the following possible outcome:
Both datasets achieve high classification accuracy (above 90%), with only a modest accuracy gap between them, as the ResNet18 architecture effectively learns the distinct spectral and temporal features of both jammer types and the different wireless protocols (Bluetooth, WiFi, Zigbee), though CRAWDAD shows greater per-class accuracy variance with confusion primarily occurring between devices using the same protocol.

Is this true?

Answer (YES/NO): NO